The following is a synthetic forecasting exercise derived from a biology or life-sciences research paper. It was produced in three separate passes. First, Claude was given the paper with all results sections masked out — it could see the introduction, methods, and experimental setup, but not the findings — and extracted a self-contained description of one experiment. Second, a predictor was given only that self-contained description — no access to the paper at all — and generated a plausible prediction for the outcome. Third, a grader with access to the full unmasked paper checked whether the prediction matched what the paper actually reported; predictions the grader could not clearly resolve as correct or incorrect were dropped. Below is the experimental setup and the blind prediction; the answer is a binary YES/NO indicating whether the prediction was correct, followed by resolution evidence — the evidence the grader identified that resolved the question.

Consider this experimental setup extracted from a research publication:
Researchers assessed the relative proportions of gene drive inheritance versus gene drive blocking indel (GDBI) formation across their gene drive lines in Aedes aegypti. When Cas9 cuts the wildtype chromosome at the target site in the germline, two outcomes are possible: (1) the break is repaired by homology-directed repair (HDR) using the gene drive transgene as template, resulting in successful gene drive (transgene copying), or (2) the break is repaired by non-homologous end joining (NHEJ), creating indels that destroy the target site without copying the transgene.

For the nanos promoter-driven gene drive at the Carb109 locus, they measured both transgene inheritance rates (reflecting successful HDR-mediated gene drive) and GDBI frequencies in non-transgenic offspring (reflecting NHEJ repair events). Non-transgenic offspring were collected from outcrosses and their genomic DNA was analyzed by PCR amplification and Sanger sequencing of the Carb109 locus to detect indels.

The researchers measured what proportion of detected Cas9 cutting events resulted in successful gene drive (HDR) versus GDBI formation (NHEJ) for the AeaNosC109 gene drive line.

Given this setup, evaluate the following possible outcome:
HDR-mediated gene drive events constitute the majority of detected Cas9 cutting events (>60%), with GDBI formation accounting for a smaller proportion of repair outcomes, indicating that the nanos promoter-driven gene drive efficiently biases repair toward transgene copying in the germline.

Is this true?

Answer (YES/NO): YES